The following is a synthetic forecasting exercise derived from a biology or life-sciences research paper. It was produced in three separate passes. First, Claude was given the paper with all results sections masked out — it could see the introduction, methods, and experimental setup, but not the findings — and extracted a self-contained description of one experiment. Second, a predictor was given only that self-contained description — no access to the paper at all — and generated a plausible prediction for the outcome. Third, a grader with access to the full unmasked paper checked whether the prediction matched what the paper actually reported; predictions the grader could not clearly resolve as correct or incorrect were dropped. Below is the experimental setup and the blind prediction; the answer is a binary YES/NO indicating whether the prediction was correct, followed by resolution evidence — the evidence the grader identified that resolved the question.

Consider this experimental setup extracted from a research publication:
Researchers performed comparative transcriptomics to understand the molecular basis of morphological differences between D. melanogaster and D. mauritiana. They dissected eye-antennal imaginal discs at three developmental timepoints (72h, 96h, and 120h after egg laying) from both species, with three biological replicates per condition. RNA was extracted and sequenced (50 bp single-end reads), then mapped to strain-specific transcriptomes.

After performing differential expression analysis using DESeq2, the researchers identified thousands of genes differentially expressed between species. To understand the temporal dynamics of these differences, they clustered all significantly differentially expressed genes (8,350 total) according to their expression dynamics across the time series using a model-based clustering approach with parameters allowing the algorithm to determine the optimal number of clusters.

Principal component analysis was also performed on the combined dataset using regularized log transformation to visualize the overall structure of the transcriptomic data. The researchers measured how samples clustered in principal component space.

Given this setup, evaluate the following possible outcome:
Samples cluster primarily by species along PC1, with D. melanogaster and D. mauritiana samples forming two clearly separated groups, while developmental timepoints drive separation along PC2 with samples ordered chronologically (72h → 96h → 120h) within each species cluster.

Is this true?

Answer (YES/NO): NO